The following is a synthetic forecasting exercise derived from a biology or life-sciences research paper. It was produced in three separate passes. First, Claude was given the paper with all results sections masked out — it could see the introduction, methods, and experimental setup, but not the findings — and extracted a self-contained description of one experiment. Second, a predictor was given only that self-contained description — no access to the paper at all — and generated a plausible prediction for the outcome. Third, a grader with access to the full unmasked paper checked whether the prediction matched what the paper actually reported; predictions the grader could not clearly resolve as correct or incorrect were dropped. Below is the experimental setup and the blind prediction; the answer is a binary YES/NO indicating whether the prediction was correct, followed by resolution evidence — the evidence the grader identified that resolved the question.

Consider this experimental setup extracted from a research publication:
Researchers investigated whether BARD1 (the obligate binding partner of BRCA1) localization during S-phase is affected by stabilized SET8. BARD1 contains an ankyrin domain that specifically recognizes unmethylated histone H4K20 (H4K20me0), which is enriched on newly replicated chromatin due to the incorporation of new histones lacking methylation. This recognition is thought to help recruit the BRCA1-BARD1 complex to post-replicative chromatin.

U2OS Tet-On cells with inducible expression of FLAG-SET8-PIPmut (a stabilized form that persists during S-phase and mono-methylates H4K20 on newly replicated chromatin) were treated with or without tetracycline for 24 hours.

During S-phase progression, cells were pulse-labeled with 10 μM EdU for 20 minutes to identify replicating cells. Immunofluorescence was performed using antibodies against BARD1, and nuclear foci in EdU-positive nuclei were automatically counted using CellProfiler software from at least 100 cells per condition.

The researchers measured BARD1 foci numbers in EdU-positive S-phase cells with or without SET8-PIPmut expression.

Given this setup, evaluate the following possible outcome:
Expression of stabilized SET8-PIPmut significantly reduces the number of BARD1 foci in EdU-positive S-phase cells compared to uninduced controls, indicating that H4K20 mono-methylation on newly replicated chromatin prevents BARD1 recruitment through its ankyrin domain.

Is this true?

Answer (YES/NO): YES